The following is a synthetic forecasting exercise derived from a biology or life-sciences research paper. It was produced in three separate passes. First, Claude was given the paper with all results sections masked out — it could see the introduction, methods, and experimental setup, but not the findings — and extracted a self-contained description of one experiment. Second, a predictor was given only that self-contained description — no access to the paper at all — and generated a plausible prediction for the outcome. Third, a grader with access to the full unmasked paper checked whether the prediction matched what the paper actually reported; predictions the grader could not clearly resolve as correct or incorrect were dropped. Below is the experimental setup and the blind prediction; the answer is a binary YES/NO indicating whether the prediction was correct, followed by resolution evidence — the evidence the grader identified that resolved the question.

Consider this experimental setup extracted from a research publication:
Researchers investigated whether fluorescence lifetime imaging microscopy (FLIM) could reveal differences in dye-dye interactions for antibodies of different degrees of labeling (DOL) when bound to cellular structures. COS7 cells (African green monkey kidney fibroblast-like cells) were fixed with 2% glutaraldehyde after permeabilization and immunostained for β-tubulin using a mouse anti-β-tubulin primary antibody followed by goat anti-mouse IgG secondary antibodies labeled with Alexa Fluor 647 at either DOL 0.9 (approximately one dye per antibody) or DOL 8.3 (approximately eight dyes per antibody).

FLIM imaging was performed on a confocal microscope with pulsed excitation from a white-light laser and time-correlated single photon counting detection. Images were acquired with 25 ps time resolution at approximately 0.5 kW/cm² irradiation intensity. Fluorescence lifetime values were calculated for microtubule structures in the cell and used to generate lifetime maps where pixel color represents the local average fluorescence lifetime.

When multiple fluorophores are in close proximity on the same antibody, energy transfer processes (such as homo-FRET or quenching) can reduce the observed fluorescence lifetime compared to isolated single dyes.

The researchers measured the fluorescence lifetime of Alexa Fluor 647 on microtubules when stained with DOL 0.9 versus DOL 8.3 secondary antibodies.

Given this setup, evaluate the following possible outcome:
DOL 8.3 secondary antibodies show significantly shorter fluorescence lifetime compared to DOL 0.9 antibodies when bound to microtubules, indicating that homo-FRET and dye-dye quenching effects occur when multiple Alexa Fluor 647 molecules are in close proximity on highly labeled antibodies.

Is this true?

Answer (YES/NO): YES